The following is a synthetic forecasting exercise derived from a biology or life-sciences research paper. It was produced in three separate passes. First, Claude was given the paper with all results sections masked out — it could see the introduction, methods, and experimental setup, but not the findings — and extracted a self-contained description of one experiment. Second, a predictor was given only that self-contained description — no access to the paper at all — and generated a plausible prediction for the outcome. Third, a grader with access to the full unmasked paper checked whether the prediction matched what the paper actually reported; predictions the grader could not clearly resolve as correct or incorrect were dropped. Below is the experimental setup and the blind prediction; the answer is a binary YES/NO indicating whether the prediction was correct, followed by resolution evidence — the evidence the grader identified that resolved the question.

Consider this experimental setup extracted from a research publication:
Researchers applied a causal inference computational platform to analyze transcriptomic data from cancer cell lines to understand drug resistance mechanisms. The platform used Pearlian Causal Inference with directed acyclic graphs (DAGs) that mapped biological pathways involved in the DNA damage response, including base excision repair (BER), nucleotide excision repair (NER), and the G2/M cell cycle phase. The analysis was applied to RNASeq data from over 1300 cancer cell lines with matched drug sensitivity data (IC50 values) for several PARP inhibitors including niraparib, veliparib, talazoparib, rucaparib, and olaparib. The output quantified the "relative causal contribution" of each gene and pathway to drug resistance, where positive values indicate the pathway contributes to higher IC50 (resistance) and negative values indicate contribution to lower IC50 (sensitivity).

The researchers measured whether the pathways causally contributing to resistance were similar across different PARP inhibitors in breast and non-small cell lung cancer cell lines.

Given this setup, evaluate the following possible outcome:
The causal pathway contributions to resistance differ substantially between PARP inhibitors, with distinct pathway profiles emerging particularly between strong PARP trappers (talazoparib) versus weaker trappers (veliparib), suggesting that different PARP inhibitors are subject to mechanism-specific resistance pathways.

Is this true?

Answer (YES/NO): NO